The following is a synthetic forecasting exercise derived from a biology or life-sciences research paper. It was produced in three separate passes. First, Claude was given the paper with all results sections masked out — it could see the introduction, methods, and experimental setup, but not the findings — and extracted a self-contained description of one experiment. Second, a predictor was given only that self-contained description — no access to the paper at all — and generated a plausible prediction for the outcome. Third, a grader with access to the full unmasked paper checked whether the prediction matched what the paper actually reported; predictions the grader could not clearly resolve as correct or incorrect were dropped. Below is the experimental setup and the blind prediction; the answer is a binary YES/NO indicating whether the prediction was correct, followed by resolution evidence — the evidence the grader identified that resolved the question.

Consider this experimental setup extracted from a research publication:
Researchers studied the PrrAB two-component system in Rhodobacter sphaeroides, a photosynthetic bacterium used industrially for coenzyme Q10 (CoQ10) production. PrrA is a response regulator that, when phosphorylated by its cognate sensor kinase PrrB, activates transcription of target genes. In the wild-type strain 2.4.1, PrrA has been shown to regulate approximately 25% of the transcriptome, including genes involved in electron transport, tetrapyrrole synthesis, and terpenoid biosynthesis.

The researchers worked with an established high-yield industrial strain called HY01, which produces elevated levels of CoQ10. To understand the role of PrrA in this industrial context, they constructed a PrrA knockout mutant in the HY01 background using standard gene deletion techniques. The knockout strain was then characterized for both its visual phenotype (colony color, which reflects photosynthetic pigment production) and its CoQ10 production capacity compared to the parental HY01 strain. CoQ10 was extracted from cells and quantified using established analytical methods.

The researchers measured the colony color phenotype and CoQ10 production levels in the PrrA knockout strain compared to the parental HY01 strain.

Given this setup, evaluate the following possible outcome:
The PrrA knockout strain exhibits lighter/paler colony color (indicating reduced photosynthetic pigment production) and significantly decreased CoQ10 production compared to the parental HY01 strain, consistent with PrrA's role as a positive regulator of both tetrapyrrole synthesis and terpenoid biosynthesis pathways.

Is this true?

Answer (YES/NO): YES